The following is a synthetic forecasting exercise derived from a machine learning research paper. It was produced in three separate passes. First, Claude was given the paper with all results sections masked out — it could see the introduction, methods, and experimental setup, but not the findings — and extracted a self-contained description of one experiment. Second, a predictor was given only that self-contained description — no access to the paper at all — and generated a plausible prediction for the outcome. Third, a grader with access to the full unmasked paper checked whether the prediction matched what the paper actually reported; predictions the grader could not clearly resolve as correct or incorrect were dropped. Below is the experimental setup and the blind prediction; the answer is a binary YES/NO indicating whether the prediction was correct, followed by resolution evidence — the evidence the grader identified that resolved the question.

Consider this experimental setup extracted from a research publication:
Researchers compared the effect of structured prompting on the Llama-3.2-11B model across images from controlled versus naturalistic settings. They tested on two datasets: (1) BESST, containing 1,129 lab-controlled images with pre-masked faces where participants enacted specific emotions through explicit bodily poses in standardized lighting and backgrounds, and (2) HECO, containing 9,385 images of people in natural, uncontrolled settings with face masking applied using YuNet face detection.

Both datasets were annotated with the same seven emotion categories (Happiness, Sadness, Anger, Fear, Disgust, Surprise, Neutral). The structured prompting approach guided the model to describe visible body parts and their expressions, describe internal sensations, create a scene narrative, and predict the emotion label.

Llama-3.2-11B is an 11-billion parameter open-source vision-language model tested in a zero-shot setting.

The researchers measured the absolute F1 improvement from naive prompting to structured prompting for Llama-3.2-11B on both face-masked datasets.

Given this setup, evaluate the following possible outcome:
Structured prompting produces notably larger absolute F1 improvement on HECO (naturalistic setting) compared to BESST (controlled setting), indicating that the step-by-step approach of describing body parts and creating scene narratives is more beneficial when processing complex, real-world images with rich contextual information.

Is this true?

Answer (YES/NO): NO